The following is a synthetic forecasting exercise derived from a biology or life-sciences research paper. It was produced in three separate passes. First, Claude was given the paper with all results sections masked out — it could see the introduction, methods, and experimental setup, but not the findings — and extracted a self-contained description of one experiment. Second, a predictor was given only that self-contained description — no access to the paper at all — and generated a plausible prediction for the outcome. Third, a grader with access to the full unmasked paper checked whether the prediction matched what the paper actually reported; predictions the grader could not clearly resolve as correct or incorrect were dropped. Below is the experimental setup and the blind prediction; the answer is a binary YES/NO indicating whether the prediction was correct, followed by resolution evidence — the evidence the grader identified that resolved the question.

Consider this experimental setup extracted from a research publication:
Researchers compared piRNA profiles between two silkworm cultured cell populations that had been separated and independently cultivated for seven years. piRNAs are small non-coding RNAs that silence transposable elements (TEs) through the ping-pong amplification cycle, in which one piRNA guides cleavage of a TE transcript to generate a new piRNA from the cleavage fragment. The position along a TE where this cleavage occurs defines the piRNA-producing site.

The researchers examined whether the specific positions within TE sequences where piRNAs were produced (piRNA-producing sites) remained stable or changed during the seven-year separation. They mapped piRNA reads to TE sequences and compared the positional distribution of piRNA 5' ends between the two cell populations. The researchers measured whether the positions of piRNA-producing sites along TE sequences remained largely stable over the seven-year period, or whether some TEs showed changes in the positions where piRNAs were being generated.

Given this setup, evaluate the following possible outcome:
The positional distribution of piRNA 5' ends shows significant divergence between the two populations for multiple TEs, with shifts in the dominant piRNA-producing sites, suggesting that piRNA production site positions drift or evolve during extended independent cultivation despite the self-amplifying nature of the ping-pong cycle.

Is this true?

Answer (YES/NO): YES